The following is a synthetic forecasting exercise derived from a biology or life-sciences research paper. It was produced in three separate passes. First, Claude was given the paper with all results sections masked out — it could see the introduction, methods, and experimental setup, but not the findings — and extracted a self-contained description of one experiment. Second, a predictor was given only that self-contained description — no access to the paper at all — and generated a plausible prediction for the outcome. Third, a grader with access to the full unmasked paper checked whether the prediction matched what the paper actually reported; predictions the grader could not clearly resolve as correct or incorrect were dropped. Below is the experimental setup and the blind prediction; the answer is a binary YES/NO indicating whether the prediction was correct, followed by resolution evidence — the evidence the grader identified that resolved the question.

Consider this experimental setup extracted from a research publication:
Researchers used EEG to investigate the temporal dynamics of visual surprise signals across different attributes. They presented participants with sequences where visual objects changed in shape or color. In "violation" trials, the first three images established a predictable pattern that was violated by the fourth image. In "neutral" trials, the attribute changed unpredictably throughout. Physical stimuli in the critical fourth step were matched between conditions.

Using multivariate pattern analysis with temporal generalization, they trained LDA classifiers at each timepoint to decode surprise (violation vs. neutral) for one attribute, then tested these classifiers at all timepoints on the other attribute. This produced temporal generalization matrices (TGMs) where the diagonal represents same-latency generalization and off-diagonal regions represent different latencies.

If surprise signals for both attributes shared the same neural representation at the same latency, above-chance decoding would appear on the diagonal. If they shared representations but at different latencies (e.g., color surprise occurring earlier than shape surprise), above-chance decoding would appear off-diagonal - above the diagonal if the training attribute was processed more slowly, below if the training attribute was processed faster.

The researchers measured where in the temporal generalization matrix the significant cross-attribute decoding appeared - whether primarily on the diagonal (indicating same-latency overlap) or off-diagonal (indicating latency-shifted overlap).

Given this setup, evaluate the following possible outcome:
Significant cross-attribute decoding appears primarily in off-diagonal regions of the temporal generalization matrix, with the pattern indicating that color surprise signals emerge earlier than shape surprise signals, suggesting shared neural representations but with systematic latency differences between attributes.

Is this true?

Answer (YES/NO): YES